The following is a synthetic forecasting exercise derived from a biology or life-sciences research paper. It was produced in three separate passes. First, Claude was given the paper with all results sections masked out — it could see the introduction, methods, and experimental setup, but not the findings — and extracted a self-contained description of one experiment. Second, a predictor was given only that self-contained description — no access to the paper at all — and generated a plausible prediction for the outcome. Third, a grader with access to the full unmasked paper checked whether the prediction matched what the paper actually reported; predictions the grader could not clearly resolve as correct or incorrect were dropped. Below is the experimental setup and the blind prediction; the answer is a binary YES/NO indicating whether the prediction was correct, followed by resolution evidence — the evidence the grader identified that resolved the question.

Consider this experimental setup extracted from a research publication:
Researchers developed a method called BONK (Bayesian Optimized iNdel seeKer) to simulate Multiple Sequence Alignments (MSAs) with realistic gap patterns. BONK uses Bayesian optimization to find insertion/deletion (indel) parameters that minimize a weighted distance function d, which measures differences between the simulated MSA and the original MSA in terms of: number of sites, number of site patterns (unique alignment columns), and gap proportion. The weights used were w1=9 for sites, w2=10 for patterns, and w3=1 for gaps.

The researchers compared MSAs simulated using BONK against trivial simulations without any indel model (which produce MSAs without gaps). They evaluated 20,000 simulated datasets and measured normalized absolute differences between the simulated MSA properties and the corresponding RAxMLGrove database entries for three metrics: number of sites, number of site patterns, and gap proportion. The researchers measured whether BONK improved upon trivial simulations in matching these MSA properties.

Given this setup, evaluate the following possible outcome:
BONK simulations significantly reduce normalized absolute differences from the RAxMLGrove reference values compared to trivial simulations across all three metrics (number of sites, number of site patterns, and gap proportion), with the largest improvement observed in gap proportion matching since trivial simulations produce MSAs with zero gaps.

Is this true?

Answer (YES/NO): NO